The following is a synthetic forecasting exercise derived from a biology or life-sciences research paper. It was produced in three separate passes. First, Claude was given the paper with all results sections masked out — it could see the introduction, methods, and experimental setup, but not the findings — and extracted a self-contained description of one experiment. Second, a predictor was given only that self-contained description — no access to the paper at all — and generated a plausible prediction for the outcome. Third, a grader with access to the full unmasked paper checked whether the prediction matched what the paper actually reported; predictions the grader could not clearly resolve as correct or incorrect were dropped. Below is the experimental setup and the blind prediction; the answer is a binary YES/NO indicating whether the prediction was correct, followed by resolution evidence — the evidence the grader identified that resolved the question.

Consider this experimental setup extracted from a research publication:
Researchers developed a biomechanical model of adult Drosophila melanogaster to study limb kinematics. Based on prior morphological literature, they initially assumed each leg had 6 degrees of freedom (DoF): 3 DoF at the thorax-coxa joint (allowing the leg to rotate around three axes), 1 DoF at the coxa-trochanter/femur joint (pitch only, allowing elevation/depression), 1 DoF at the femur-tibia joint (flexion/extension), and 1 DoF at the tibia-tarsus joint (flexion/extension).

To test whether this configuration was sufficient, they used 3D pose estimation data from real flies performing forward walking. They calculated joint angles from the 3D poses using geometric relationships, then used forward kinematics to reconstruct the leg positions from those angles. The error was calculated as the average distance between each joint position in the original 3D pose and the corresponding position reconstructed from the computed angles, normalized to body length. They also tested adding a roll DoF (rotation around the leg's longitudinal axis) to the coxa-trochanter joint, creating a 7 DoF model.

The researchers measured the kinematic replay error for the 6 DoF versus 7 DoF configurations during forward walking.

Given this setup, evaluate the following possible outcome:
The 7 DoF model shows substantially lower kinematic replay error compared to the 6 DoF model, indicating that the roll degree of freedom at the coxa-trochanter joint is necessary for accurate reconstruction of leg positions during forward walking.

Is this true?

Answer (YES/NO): YES